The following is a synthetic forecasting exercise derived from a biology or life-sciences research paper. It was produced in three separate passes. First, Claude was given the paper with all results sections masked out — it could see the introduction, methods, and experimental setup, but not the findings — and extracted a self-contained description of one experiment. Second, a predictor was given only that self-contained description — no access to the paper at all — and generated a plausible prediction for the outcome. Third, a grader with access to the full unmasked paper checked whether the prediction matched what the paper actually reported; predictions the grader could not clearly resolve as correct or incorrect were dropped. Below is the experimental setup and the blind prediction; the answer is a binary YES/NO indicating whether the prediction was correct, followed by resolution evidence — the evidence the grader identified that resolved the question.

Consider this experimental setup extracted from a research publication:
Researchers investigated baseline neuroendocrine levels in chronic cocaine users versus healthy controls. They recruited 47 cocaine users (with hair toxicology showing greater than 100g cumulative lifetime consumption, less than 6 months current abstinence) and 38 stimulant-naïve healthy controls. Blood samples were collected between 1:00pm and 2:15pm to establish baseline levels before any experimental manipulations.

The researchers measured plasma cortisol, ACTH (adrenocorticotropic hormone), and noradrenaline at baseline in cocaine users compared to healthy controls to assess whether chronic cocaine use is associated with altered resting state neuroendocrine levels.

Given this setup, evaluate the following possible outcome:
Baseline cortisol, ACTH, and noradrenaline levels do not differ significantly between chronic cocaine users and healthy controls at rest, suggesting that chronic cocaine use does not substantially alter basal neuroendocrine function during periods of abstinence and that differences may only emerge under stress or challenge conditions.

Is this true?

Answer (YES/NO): NO